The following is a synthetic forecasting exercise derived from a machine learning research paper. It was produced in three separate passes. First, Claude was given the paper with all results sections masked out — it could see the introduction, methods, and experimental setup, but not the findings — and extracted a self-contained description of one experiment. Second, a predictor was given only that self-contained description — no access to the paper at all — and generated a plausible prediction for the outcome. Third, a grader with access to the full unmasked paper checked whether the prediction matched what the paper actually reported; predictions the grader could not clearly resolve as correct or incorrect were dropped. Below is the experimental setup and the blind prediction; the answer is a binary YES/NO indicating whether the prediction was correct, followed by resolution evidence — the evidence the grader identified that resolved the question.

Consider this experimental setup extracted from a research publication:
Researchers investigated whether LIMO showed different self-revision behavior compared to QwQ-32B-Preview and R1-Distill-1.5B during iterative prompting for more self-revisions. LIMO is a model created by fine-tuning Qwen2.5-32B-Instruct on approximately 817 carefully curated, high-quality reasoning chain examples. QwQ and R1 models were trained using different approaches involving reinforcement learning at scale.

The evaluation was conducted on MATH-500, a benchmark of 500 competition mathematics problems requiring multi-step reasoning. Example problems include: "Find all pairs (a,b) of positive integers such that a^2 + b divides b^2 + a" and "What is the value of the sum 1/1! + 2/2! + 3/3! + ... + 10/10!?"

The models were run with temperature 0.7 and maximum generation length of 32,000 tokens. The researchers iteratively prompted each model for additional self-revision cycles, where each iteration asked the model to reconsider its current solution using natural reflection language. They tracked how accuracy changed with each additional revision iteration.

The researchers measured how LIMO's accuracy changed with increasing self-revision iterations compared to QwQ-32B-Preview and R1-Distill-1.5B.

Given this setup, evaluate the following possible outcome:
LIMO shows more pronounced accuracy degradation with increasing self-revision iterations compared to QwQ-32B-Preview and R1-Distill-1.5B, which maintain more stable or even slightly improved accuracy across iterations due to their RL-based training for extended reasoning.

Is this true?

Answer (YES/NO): NO